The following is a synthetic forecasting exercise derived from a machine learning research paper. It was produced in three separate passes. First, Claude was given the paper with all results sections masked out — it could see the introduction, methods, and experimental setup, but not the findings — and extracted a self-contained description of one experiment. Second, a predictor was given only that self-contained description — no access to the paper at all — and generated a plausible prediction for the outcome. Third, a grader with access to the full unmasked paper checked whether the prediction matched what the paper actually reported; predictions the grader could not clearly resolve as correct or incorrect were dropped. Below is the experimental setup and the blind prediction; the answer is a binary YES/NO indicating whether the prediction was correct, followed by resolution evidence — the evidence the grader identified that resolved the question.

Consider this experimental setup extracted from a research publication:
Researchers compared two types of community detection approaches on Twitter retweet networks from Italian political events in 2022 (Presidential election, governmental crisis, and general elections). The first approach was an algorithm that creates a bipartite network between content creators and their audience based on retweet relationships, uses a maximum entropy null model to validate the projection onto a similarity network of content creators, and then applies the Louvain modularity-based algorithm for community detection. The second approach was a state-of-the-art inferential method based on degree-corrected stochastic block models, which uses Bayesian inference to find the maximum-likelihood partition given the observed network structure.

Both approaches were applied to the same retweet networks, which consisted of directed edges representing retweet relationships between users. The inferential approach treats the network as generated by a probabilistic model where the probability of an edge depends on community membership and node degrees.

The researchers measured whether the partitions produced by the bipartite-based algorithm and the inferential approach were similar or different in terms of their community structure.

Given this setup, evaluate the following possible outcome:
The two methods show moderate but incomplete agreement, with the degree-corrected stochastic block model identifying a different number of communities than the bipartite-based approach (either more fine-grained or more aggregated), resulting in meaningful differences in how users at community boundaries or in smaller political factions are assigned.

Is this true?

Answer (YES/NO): NO